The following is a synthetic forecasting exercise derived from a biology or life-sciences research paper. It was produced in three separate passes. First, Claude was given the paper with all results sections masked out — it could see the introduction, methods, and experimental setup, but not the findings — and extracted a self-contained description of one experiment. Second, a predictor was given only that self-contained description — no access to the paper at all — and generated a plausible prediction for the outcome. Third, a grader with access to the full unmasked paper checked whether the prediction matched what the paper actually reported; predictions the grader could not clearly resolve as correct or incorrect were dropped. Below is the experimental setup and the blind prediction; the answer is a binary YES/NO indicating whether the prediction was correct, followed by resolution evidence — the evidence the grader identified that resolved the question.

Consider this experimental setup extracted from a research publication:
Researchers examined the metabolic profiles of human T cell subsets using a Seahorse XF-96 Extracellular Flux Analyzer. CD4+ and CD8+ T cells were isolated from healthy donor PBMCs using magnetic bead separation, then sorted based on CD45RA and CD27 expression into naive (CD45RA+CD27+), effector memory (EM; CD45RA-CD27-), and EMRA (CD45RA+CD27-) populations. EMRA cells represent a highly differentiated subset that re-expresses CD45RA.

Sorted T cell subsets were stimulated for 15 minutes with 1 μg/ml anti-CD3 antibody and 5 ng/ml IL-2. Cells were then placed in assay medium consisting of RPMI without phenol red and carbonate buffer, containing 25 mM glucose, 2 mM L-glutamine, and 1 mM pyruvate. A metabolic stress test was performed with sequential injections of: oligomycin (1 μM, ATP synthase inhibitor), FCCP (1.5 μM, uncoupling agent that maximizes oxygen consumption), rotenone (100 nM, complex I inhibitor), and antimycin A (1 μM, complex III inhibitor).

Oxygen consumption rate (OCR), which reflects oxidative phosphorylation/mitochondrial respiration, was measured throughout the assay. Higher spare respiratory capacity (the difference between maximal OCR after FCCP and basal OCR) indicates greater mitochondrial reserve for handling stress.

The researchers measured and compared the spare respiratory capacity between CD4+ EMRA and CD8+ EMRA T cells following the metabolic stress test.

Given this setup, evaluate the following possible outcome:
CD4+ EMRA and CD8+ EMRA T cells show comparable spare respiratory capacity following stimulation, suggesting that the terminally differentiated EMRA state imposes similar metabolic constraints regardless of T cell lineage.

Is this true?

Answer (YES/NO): NO